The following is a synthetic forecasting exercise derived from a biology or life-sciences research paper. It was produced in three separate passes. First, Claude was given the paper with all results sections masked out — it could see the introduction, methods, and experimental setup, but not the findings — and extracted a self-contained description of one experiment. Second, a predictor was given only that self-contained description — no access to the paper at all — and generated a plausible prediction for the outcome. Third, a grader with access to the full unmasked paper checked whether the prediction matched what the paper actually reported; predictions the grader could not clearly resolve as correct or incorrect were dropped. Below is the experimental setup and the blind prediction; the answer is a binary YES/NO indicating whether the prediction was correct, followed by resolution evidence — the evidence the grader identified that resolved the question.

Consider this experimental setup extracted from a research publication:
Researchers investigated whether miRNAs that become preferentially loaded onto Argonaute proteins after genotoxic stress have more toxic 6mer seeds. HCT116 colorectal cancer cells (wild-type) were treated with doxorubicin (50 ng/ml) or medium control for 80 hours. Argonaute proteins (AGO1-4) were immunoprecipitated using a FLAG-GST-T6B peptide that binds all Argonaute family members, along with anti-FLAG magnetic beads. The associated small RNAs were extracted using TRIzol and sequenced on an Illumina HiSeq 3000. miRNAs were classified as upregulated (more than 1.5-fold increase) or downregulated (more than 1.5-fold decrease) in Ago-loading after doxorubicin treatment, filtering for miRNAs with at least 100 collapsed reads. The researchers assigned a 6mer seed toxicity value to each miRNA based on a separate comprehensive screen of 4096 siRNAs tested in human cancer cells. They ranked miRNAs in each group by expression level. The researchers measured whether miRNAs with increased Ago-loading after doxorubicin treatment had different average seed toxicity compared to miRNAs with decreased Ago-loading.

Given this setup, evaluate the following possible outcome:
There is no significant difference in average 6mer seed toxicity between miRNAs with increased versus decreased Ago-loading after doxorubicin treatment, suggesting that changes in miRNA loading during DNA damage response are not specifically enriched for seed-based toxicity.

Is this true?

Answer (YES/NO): NO